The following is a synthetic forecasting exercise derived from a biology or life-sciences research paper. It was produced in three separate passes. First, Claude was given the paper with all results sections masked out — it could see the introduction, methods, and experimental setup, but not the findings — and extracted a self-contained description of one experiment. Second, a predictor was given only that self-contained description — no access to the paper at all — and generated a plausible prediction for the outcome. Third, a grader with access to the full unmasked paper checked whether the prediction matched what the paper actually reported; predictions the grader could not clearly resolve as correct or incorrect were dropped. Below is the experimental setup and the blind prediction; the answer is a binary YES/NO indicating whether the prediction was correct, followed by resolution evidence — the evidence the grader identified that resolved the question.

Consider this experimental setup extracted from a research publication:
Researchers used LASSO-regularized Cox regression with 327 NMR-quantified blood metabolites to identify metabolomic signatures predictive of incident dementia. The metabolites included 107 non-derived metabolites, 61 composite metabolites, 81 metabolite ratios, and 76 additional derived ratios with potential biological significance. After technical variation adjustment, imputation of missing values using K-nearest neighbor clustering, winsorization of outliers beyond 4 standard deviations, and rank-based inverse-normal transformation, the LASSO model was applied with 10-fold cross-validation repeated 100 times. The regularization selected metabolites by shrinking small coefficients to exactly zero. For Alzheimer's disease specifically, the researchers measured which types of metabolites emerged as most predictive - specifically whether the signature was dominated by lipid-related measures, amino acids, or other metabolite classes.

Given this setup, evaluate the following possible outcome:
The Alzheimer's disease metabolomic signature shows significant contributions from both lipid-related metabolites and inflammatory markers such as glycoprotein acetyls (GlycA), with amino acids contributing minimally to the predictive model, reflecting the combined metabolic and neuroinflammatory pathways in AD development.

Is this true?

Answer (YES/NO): NO